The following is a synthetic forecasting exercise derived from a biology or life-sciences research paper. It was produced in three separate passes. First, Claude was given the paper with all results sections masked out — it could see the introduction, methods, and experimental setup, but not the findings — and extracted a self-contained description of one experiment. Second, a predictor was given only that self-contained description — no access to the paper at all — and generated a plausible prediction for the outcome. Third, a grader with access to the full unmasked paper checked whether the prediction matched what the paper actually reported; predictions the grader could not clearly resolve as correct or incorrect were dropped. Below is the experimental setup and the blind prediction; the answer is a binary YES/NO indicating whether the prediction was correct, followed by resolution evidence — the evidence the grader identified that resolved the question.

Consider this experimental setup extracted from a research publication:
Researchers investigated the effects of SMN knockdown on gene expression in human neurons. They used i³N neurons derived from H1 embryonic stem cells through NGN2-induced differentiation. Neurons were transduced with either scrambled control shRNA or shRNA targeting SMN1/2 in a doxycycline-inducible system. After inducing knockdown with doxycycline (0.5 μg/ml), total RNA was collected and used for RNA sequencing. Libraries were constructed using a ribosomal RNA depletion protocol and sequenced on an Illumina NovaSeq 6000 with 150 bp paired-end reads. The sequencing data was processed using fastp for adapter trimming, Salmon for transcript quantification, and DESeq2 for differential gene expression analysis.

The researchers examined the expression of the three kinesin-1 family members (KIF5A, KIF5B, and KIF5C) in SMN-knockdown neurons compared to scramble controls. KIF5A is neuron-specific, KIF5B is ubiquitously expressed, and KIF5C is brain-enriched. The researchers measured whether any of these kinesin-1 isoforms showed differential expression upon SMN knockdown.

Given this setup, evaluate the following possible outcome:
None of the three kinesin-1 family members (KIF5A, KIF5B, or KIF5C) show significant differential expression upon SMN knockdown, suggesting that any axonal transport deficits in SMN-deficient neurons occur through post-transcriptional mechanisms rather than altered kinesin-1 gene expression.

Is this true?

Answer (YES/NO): NO